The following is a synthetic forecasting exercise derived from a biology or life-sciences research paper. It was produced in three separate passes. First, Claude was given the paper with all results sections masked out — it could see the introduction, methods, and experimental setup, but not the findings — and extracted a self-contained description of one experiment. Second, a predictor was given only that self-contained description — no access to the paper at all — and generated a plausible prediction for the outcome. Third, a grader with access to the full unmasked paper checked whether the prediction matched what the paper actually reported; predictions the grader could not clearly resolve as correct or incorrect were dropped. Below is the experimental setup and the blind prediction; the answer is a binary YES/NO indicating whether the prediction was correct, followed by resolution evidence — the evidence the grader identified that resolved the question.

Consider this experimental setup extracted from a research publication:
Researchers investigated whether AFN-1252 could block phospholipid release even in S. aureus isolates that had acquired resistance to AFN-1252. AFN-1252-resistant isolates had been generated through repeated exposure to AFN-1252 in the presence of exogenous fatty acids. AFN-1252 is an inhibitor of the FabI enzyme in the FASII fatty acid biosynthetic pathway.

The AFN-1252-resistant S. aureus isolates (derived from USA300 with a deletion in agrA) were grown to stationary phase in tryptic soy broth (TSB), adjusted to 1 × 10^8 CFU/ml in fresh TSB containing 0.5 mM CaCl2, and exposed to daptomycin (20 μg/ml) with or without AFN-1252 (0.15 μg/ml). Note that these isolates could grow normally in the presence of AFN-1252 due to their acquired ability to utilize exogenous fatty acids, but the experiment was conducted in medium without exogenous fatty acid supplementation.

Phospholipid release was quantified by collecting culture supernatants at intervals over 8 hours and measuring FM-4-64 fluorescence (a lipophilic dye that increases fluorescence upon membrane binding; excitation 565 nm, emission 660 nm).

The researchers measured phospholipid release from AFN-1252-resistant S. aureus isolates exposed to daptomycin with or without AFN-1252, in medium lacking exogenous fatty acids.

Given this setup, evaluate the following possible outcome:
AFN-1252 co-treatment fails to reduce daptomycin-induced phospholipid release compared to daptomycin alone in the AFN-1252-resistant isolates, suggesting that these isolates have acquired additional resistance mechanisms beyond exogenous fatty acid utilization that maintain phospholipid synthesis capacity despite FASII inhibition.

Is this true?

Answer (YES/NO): NO